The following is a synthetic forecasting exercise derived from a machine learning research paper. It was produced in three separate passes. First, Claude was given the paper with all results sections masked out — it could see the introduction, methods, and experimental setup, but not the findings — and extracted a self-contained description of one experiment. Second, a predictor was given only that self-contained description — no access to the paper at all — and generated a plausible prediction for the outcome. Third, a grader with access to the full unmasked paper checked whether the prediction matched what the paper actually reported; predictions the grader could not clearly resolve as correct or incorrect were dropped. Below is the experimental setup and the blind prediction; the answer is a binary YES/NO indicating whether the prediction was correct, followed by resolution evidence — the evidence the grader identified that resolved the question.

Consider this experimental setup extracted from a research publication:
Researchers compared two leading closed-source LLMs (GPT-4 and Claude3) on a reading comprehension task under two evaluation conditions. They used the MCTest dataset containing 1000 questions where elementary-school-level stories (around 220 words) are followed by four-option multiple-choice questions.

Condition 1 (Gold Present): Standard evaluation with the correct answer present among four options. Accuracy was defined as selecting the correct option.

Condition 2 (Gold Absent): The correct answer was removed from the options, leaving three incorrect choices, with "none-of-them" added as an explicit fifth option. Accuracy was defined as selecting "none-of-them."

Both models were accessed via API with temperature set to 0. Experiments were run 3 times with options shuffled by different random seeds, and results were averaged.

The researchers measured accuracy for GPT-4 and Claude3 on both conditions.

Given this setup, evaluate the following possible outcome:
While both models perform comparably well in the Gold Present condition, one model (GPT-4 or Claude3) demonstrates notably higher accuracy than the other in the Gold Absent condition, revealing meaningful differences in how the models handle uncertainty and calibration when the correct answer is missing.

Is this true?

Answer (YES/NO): YES